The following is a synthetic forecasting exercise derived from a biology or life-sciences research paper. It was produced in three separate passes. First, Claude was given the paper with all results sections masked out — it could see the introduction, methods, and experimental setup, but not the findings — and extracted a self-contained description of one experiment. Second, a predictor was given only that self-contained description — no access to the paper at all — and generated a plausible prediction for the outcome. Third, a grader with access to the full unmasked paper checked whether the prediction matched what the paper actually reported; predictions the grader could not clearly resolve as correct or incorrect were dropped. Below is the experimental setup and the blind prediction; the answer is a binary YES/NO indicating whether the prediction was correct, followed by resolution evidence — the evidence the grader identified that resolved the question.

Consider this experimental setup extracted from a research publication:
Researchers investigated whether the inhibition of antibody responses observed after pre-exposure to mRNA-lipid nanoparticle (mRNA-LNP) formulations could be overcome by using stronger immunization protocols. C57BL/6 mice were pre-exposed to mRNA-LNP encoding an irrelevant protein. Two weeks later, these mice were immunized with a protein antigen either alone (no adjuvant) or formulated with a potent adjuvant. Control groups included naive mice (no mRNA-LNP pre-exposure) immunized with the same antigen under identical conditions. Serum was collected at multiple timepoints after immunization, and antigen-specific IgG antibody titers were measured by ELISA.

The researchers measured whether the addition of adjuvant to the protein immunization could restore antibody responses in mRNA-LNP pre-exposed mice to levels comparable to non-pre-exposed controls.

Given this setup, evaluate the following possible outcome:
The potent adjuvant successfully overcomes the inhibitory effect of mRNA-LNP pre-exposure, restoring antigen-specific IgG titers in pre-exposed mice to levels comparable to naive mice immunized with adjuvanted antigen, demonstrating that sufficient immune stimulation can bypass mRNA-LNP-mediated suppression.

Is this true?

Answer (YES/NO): YES